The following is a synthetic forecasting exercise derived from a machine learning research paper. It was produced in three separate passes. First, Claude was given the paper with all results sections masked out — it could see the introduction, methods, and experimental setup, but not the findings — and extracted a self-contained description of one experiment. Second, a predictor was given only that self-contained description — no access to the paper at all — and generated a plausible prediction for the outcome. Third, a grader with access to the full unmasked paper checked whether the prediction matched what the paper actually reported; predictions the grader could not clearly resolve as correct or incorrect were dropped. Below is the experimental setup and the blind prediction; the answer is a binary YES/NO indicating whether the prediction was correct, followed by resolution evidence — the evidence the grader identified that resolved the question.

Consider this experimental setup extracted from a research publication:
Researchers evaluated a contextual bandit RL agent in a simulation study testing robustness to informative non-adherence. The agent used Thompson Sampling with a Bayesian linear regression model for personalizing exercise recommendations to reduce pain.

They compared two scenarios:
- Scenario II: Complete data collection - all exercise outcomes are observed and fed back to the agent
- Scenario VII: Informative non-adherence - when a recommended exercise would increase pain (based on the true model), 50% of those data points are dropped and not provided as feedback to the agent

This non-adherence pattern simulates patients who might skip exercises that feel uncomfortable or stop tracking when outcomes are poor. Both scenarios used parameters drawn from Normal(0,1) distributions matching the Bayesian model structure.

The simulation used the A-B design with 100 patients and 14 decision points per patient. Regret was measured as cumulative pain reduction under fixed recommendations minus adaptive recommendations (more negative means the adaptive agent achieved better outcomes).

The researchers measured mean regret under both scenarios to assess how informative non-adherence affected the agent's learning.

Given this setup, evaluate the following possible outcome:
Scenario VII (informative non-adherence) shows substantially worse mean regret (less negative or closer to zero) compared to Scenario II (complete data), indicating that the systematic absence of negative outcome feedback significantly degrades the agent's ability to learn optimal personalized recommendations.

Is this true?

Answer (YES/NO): NO